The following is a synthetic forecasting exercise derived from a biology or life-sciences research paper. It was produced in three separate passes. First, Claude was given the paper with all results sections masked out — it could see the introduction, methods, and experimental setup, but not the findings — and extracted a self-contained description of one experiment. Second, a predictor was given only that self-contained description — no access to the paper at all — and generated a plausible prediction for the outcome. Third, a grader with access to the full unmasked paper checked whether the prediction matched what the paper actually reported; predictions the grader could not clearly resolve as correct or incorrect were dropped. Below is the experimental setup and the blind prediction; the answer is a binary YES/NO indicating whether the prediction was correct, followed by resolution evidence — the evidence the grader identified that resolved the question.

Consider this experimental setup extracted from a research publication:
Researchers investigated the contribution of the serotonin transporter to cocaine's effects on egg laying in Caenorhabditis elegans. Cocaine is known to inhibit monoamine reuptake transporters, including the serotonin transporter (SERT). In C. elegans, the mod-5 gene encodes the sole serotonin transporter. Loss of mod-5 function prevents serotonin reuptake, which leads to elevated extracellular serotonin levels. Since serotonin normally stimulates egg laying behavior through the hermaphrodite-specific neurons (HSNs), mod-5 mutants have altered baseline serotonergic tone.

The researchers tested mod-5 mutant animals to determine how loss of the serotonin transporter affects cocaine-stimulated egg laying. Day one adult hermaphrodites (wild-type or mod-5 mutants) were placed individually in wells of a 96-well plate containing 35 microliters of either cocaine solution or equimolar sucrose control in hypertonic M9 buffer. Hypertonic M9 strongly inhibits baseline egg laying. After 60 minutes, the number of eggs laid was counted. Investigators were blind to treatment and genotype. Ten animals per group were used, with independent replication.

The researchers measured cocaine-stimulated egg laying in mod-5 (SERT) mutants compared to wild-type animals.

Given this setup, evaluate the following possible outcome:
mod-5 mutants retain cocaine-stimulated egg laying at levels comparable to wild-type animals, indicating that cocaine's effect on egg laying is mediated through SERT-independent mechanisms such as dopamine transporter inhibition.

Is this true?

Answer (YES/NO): NO